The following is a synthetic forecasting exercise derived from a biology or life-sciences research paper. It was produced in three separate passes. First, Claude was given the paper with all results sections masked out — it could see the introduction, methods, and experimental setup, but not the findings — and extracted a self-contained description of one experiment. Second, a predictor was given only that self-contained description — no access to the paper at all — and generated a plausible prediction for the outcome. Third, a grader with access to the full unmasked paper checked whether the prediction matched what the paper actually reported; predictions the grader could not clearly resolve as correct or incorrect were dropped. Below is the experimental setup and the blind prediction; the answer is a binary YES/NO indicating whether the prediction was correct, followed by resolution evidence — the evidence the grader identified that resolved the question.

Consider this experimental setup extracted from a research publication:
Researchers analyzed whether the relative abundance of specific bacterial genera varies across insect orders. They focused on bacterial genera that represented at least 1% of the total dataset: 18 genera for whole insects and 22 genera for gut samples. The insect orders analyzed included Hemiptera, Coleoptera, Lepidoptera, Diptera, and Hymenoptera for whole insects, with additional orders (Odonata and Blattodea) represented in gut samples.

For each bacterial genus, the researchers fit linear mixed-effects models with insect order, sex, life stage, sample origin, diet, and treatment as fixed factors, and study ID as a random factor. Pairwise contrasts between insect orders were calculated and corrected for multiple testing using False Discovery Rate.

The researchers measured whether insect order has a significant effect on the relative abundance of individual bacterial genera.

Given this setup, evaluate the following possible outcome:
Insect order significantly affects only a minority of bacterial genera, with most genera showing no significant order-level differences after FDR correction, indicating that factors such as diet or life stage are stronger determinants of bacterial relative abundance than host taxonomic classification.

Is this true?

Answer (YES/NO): NO